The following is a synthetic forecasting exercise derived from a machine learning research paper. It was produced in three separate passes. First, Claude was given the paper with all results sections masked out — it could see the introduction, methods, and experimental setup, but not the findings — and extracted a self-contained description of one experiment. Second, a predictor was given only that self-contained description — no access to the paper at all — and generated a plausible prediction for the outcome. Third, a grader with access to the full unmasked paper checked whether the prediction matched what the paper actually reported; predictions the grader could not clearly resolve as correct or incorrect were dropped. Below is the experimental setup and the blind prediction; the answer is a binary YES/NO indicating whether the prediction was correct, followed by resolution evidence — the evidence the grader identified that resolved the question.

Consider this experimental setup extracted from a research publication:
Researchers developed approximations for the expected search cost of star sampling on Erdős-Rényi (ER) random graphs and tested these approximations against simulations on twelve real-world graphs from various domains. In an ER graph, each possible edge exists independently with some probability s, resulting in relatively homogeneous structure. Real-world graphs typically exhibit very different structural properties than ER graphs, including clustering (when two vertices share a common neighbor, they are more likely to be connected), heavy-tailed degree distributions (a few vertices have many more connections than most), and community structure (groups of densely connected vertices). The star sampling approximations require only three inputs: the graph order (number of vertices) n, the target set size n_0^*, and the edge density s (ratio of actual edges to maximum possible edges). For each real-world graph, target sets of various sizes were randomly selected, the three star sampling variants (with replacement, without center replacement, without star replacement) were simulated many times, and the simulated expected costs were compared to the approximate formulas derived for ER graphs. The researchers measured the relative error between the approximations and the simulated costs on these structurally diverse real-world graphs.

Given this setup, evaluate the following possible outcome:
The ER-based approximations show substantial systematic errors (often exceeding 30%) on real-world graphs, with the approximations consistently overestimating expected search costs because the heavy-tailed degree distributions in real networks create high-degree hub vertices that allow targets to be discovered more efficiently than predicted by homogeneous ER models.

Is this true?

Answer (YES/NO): NO